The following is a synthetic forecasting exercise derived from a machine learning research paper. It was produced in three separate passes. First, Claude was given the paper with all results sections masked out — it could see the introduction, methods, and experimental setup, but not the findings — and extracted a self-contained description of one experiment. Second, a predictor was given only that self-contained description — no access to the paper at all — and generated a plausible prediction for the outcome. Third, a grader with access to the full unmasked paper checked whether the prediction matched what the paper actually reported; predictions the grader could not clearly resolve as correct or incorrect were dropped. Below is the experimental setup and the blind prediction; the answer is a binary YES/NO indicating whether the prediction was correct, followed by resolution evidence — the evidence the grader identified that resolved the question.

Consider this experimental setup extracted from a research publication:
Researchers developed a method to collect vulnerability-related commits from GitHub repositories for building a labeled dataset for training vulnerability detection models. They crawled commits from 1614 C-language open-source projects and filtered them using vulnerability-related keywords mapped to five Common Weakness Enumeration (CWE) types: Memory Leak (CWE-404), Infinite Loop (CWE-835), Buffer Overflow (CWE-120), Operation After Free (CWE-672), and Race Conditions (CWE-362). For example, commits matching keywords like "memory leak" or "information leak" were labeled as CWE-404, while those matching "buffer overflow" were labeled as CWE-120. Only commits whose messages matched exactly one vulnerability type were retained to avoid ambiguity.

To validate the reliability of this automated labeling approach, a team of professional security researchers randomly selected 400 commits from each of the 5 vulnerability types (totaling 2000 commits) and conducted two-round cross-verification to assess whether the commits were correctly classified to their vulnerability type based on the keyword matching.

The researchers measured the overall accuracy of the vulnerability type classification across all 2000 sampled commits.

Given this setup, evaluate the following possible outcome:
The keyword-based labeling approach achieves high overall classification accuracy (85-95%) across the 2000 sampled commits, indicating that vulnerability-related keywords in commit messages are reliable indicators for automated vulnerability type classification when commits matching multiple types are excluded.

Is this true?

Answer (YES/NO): NO